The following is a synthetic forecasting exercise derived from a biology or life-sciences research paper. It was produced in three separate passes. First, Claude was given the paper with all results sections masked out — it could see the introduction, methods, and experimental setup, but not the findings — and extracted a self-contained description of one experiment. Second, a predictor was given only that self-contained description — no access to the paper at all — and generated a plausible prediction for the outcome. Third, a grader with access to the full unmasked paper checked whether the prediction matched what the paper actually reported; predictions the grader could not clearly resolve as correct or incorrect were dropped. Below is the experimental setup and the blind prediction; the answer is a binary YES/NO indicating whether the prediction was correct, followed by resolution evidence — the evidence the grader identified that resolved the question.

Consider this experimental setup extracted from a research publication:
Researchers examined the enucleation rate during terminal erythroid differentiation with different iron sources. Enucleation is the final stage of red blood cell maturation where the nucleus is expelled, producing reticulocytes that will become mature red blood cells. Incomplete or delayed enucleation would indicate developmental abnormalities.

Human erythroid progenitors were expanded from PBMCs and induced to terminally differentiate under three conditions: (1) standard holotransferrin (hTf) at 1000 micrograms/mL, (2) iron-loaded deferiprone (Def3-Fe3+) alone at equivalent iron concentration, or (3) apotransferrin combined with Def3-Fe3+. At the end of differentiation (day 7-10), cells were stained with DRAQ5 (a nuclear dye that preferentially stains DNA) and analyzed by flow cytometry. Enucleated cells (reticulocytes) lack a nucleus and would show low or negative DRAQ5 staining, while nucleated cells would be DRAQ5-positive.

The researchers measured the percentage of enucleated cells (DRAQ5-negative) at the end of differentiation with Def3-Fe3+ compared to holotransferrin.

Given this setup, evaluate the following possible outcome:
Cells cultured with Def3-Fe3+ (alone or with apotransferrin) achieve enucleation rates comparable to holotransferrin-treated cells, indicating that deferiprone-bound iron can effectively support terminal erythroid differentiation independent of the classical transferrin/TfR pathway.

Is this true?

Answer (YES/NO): YES